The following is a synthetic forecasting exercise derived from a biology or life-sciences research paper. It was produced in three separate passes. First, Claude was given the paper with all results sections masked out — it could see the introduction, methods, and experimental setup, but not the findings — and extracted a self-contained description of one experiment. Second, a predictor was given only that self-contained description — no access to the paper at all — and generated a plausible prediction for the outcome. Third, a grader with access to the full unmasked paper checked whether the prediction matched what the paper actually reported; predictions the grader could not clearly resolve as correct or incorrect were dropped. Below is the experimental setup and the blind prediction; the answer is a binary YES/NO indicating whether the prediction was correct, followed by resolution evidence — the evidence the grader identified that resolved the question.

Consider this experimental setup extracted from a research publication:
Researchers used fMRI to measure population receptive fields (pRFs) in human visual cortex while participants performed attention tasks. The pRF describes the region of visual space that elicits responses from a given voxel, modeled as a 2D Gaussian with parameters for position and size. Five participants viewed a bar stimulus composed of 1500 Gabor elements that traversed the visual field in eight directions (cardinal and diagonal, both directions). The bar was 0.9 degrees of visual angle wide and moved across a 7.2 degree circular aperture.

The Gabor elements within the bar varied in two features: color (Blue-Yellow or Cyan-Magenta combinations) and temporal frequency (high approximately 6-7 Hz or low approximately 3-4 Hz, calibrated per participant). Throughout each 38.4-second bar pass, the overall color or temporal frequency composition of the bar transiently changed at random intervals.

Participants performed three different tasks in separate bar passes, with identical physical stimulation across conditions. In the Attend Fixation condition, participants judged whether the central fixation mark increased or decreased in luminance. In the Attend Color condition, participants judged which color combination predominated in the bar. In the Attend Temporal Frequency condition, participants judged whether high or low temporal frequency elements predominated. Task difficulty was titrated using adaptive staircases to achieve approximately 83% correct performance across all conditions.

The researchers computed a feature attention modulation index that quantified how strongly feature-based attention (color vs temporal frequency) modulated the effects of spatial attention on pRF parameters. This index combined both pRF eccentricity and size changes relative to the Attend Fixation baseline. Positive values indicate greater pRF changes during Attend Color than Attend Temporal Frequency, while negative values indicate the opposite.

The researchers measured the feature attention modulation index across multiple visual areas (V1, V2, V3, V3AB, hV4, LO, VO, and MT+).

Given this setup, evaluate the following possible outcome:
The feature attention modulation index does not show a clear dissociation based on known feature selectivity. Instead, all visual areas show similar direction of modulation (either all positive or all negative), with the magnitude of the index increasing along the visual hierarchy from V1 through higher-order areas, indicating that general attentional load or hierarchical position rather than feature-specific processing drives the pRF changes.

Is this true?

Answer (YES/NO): NO